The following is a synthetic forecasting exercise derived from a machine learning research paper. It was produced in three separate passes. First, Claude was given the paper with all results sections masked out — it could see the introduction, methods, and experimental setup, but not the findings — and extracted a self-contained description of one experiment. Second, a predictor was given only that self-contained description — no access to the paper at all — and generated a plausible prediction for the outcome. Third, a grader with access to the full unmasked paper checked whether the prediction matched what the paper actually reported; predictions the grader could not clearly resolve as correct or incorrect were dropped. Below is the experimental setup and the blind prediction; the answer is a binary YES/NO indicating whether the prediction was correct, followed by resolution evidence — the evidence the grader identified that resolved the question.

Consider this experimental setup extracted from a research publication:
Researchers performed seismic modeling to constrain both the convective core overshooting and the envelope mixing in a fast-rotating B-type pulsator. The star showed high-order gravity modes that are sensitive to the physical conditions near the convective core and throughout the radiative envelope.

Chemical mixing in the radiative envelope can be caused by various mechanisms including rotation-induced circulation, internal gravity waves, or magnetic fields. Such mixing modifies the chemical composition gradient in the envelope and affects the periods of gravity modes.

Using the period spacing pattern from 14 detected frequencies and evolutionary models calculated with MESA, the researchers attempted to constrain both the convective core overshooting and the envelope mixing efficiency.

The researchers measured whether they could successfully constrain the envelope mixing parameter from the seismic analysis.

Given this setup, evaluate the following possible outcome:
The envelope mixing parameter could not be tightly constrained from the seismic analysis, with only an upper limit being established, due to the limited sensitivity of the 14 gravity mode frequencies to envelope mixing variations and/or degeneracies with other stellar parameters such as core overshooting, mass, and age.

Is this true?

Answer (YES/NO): NO